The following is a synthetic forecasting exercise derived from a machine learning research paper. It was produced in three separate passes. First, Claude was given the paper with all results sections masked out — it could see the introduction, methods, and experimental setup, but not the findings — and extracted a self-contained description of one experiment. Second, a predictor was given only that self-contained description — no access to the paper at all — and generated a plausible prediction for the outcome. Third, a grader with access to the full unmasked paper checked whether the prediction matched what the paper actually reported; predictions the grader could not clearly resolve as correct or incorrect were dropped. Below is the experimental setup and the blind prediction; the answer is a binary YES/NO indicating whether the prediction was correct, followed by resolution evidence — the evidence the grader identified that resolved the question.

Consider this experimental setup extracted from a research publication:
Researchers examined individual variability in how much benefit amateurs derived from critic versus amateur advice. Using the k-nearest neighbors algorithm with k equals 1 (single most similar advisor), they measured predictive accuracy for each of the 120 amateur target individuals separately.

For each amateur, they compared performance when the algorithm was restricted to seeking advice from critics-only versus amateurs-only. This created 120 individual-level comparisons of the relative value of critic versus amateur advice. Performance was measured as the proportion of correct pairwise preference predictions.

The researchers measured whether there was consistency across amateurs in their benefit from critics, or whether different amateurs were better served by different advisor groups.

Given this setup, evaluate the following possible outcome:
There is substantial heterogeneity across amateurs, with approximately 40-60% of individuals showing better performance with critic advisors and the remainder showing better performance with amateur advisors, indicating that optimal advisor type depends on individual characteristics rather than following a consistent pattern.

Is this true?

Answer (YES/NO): NO